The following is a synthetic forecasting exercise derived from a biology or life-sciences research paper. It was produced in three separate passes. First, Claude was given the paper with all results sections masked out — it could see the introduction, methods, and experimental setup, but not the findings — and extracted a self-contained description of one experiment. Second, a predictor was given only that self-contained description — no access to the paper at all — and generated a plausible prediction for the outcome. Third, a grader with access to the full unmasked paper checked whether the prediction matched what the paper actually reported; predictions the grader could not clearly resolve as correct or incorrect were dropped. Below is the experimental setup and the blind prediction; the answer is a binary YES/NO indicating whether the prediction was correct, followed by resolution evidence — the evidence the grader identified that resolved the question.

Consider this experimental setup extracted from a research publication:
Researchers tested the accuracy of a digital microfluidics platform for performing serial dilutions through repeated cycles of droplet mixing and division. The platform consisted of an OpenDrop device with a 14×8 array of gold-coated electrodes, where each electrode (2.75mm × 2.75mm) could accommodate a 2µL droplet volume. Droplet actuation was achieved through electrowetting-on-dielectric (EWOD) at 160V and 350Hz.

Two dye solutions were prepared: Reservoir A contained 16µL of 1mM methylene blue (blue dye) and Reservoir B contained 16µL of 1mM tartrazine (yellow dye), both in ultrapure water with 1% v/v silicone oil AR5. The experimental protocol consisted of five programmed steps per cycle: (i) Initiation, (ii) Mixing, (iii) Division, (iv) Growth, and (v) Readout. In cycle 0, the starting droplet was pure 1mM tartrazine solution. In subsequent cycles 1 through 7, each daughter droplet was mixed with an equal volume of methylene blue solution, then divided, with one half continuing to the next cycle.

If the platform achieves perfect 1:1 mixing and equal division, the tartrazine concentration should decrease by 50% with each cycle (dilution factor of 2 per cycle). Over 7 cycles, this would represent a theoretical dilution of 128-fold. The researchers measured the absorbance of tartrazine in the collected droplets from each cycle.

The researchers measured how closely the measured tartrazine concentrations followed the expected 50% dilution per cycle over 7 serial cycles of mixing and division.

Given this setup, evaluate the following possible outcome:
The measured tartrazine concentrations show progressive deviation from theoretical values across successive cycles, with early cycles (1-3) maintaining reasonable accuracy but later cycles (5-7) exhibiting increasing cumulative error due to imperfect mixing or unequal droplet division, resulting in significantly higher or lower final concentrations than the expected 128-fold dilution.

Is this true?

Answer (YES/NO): NO